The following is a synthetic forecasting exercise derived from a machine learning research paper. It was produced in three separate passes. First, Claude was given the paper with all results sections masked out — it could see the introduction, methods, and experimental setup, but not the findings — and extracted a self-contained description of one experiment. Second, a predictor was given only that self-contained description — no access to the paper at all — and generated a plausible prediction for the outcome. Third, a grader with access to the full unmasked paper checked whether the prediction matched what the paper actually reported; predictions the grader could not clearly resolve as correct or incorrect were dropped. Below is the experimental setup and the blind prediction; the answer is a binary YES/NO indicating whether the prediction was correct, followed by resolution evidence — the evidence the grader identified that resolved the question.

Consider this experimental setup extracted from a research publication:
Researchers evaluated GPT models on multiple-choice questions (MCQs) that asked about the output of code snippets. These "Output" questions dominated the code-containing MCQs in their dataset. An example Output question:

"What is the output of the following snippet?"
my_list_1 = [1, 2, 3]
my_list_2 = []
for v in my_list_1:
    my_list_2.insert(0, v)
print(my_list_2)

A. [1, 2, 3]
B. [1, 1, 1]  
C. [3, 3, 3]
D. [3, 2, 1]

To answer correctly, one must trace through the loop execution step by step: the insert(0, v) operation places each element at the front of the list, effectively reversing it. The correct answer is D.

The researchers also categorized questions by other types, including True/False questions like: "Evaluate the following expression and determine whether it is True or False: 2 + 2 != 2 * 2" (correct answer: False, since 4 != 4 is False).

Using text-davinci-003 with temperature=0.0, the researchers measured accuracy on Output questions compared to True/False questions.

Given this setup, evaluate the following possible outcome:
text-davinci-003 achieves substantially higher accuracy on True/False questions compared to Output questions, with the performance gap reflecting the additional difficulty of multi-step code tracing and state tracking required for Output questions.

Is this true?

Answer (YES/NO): NO